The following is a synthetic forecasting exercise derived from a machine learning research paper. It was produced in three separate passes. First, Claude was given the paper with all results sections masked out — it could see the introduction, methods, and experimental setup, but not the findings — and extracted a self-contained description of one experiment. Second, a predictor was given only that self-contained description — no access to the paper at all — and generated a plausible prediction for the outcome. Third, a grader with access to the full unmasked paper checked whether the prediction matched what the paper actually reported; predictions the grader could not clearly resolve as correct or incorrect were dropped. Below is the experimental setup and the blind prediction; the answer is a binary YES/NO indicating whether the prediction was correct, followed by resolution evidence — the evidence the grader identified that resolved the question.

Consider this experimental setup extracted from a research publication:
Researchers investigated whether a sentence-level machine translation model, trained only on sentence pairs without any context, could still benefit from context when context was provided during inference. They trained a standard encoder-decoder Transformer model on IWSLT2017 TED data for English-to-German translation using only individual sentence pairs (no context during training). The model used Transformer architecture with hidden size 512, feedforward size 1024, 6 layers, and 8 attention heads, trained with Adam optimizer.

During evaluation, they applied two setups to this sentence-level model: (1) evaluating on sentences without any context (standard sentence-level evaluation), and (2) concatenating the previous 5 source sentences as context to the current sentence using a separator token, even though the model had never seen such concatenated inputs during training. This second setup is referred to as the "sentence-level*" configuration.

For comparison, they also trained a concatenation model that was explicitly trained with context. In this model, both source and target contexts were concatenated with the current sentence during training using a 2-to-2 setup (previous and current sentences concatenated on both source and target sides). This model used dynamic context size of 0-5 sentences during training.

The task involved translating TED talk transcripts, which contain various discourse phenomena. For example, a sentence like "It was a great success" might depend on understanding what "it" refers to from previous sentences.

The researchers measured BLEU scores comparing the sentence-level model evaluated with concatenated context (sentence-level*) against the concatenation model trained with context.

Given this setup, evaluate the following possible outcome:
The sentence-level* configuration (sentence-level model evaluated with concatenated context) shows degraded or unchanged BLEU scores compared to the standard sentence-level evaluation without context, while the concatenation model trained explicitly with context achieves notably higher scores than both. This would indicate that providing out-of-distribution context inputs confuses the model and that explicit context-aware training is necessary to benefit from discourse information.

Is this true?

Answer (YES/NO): NO